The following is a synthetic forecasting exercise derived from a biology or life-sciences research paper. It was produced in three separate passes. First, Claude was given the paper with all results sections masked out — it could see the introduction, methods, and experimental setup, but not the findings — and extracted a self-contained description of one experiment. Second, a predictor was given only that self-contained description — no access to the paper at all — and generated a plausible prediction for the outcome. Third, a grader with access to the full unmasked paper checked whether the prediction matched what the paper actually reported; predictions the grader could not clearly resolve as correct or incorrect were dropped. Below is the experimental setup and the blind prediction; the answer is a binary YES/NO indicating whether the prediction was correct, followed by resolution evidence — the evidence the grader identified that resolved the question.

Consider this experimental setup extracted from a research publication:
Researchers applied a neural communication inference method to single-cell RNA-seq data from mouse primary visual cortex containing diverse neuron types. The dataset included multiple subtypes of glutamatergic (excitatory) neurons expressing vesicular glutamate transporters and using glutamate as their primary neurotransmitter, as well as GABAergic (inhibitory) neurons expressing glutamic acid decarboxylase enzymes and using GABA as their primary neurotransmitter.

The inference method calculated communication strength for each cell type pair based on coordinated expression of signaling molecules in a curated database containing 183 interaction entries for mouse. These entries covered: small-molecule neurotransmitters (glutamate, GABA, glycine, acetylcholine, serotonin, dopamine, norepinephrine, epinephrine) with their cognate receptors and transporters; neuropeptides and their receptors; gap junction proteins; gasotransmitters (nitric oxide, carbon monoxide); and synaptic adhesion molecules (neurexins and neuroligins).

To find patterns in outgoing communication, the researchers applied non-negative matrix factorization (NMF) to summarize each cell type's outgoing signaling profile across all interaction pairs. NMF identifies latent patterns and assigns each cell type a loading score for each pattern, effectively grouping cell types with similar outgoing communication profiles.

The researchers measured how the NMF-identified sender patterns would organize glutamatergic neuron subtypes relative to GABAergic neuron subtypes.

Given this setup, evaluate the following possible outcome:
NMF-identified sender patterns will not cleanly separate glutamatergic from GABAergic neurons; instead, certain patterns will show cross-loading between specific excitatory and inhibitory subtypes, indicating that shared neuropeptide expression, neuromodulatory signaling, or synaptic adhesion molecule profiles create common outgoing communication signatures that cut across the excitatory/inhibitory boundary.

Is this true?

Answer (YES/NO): NO